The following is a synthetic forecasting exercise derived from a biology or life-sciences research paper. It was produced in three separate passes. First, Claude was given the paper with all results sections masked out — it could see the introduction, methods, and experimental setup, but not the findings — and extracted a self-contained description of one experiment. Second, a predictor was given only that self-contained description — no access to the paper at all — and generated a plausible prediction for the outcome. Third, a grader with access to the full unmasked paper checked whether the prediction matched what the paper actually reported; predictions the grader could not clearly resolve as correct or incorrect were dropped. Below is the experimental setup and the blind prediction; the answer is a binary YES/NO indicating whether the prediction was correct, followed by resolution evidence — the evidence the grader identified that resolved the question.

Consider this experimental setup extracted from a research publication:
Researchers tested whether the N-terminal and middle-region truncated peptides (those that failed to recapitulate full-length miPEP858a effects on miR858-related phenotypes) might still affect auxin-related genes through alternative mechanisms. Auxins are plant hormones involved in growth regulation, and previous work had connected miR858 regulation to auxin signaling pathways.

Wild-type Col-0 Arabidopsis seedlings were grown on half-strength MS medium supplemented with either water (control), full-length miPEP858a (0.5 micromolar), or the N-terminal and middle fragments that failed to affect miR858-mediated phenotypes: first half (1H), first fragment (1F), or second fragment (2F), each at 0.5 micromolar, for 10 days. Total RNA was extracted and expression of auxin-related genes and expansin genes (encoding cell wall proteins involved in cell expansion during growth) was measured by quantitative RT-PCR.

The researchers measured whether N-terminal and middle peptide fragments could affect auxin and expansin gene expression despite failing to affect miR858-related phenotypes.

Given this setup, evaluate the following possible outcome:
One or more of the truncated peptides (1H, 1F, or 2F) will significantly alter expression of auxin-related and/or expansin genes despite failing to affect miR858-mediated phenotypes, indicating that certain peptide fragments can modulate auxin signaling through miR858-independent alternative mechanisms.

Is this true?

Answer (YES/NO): NO